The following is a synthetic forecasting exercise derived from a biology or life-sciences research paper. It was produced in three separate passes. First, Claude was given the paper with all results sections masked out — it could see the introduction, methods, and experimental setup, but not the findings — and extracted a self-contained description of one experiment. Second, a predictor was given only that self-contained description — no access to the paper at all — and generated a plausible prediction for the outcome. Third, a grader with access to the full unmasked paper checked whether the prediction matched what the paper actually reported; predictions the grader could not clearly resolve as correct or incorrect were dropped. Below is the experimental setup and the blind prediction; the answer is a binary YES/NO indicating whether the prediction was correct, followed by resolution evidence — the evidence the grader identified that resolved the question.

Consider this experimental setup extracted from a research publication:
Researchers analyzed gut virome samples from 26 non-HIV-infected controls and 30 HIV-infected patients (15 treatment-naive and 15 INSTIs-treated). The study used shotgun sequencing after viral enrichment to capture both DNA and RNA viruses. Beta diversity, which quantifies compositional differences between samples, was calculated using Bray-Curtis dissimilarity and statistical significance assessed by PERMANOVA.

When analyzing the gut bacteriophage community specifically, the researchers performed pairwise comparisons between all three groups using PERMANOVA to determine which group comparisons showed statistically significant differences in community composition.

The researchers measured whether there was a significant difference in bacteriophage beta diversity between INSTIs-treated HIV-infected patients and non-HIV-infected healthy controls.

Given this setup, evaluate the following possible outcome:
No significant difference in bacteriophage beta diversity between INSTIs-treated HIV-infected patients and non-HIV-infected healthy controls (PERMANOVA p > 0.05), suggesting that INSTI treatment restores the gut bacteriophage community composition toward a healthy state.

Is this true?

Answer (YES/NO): NO